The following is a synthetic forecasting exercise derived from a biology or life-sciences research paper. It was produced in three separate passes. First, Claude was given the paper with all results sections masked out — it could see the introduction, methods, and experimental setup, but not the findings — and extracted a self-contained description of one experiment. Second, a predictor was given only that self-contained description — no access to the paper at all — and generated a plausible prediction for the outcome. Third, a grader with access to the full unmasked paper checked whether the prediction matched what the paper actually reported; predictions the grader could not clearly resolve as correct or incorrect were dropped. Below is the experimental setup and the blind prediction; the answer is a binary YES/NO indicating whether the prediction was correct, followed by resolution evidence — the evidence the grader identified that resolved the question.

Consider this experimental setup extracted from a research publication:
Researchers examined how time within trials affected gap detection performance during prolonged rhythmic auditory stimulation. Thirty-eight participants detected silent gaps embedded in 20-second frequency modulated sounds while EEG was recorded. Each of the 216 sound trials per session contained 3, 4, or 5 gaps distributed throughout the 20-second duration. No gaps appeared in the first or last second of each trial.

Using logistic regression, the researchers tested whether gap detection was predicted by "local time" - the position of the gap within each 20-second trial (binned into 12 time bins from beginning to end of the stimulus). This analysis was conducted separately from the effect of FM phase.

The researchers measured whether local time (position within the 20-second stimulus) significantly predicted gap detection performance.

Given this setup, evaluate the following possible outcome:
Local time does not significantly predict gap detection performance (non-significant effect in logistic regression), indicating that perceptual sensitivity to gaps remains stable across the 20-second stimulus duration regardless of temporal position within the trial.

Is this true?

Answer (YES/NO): YES